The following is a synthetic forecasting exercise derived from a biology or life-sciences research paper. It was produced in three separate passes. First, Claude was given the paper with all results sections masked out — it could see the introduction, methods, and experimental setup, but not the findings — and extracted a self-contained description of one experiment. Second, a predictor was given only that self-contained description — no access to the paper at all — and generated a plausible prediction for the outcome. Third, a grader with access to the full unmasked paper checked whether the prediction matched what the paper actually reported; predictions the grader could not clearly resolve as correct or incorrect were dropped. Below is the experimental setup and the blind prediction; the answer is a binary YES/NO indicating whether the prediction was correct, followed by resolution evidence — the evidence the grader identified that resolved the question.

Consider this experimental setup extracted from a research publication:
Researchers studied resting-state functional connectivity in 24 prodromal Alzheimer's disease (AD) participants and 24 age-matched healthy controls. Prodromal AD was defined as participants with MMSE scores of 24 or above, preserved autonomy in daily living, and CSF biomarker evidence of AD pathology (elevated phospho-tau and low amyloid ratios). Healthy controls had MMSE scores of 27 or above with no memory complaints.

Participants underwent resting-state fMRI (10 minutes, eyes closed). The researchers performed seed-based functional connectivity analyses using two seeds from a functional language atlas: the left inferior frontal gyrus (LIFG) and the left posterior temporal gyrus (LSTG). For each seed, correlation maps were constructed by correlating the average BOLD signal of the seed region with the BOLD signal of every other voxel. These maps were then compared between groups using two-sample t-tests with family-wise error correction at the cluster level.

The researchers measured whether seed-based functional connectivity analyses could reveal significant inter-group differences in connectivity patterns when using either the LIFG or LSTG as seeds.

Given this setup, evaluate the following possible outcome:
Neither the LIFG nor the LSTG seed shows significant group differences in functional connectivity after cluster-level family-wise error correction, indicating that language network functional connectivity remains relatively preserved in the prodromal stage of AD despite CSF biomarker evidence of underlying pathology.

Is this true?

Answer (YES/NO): YES